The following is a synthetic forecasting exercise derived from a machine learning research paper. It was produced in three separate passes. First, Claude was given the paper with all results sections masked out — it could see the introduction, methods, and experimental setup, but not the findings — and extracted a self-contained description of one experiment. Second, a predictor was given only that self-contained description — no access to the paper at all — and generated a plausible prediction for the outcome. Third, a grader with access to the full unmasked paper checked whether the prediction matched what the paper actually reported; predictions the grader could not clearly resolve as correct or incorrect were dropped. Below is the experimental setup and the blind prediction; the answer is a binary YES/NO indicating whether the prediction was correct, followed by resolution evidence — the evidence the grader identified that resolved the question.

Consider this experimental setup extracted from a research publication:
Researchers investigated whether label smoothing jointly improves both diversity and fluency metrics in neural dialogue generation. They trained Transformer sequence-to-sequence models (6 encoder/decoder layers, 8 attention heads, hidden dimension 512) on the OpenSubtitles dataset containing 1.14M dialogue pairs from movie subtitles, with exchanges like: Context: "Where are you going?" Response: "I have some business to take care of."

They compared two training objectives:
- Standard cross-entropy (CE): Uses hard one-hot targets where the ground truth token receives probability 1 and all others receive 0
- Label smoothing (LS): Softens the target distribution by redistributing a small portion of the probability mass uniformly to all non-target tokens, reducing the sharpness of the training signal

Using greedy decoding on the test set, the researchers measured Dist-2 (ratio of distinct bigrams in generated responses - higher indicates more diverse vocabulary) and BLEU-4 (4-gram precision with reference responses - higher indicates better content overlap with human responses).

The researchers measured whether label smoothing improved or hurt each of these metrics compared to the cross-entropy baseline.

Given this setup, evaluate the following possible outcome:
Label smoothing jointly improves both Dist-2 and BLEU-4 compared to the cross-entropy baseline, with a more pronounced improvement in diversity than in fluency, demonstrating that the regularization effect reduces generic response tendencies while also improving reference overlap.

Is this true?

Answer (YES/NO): NO